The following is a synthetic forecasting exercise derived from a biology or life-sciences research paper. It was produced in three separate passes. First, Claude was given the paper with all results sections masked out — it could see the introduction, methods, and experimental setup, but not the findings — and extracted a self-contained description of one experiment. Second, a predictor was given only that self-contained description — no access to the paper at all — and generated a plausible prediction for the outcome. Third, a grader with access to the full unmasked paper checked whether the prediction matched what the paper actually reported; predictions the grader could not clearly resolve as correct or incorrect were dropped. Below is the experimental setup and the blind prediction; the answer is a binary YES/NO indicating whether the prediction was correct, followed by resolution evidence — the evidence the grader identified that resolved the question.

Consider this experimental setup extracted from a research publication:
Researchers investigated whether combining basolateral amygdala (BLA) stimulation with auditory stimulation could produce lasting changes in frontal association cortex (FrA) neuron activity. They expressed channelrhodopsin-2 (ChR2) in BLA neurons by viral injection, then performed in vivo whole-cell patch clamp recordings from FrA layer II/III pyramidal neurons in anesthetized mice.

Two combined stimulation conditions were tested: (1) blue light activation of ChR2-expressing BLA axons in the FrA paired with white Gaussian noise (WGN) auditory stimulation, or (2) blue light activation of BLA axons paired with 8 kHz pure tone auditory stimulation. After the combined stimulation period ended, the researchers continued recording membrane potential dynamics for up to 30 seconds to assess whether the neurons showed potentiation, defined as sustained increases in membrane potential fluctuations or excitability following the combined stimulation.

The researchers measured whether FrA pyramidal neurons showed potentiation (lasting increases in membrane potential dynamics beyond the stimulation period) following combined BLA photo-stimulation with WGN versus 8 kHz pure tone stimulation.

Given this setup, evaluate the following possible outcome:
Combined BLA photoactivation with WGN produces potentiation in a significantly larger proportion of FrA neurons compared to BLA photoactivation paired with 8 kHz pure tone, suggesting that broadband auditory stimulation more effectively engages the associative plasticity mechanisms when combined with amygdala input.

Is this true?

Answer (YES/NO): YES